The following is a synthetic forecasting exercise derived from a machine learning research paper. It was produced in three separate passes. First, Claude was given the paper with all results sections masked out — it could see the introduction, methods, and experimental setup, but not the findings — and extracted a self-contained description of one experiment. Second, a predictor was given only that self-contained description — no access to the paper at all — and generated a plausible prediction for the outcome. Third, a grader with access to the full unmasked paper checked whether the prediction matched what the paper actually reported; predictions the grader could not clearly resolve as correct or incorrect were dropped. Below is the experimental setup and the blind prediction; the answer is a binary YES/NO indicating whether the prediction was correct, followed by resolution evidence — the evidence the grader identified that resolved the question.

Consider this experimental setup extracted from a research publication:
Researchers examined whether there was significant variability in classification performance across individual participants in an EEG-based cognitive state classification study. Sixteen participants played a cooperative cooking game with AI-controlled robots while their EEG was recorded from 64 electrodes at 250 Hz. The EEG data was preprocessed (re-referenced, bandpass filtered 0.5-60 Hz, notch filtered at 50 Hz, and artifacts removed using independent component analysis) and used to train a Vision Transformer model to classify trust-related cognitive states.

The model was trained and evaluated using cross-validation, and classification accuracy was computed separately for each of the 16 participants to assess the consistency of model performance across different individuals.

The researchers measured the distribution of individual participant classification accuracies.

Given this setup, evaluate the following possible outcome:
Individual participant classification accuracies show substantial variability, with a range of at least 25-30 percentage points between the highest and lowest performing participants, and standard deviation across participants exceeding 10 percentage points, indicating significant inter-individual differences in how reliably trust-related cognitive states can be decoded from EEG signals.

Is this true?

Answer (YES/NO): NO